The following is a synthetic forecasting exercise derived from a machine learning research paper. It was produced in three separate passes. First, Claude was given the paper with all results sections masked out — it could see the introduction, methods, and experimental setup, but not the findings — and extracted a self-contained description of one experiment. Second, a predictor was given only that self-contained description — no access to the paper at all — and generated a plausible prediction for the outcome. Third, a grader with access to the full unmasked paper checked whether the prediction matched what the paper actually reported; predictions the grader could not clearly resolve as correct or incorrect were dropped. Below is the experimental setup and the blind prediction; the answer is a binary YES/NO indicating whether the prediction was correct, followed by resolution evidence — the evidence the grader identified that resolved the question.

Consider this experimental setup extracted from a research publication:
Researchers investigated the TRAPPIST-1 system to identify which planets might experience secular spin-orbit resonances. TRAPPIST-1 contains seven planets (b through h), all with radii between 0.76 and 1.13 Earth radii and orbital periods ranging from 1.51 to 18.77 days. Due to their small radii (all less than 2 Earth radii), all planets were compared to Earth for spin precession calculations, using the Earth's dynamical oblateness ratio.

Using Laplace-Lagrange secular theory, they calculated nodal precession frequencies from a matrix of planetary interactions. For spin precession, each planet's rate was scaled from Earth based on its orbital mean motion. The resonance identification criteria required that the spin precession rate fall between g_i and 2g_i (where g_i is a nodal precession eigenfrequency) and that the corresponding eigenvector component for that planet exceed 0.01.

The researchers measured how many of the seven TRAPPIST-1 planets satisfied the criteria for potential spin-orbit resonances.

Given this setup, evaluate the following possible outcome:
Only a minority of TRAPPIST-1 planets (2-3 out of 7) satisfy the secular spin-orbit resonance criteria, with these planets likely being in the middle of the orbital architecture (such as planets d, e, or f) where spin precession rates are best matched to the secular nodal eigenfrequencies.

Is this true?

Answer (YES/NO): YES